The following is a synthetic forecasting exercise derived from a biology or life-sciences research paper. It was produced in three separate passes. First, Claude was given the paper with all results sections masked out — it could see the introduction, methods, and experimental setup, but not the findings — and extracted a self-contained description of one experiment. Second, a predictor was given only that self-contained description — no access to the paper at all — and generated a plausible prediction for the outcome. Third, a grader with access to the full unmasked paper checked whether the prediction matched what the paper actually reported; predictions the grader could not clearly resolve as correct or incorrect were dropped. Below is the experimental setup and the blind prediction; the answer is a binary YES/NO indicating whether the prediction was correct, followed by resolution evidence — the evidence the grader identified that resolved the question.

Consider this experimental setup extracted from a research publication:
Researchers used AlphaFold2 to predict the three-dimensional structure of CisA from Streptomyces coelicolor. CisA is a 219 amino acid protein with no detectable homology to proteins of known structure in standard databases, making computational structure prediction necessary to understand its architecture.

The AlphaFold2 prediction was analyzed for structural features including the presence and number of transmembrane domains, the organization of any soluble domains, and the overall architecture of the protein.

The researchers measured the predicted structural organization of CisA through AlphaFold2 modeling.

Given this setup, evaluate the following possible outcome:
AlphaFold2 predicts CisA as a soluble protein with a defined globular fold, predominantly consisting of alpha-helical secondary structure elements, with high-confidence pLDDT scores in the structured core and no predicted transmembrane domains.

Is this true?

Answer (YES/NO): NO